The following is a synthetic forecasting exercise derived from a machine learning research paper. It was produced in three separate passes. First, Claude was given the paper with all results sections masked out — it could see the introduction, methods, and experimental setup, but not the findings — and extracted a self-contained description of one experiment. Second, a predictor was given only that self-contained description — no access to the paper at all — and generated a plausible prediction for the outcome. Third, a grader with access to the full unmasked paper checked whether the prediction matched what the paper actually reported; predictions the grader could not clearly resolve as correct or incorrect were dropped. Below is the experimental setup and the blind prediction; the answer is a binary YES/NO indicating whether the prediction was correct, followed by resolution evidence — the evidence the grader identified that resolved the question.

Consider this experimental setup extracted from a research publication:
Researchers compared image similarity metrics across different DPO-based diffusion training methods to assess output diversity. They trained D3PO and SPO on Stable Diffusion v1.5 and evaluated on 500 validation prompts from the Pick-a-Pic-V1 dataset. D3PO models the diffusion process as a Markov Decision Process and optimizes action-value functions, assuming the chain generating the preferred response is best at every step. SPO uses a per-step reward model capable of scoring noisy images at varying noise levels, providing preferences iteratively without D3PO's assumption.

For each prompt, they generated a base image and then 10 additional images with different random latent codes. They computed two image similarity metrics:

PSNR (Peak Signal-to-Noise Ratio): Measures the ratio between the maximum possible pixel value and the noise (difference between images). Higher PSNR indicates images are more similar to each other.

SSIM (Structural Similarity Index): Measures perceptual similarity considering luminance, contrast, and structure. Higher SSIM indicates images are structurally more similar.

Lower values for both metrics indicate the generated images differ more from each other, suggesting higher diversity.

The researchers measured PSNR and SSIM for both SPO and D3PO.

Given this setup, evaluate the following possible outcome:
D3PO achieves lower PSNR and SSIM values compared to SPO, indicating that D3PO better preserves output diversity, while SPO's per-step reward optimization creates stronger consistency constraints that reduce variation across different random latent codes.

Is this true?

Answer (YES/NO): NO